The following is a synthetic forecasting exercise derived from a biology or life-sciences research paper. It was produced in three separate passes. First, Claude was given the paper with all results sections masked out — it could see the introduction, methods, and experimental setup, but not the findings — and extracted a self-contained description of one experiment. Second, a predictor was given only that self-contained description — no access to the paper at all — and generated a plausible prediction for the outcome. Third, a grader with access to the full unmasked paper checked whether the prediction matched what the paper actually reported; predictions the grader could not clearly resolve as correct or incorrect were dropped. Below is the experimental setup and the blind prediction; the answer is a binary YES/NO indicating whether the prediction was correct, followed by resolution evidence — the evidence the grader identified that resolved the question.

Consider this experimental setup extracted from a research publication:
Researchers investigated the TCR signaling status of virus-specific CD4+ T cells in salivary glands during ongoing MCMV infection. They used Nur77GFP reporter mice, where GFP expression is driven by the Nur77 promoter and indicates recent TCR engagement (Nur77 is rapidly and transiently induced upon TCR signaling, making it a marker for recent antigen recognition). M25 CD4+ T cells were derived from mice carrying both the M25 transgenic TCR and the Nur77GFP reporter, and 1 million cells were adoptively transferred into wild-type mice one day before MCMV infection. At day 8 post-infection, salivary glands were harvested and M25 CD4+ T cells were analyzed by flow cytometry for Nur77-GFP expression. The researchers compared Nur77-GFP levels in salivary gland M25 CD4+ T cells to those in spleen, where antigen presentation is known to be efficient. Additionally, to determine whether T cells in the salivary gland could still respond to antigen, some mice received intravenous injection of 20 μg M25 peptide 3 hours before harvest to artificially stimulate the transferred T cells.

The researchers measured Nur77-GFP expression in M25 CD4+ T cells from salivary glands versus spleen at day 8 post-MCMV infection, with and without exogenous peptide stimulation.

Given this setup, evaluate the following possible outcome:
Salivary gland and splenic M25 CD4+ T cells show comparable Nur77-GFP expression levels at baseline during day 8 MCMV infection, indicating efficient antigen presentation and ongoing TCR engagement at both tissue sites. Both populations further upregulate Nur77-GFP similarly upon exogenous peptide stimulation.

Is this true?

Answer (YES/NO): YES